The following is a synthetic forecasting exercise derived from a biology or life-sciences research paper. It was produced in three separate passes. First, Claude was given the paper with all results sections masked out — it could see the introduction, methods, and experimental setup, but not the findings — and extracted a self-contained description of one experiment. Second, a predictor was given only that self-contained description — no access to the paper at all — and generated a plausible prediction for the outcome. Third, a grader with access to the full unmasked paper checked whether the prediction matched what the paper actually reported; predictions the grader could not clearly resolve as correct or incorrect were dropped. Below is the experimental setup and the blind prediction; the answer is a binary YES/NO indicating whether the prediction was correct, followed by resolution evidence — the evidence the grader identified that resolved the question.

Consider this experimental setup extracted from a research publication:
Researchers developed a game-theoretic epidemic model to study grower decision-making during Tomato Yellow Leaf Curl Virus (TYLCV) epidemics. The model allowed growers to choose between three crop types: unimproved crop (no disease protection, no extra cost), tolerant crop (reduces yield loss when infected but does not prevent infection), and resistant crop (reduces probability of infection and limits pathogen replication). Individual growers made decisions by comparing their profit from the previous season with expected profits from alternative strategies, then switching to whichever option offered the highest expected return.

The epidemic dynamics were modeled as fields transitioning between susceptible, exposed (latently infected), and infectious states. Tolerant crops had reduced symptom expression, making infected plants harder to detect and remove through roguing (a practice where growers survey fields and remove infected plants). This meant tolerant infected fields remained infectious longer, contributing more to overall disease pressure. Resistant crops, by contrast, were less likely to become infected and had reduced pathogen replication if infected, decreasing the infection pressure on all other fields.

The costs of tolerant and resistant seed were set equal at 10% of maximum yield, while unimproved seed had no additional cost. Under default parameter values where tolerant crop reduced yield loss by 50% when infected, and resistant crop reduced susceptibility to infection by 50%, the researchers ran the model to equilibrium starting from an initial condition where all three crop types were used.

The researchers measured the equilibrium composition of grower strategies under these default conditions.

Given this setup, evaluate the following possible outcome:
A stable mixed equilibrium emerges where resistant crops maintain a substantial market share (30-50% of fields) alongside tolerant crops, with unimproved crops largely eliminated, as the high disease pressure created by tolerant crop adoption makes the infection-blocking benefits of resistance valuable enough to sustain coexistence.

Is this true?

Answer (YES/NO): NO